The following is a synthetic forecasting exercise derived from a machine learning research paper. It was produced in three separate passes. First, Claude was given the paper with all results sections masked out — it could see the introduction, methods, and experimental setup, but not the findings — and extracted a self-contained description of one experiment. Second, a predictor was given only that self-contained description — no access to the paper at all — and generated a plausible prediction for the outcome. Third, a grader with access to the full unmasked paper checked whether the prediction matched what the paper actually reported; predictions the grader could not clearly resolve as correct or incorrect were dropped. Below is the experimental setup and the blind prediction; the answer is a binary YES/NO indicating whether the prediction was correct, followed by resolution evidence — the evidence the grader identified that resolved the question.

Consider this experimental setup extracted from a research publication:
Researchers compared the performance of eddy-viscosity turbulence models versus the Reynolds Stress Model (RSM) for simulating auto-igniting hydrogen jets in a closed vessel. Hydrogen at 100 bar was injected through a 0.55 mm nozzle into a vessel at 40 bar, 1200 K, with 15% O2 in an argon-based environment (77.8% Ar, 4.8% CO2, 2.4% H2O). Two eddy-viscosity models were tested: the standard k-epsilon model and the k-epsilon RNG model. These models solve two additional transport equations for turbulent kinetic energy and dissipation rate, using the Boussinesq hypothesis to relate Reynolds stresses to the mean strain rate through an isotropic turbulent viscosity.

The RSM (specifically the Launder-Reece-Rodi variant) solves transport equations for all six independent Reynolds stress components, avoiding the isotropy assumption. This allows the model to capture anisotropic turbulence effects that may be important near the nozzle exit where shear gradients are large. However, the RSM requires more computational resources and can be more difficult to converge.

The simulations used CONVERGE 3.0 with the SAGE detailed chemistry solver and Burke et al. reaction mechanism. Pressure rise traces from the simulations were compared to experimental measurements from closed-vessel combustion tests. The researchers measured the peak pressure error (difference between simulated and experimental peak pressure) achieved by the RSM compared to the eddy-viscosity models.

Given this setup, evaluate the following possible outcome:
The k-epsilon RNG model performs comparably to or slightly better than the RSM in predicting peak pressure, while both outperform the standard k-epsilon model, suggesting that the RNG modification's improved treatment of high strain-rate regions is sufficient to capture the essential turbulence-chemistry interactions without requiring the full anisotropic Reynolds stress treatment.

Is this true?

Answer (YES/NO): NO